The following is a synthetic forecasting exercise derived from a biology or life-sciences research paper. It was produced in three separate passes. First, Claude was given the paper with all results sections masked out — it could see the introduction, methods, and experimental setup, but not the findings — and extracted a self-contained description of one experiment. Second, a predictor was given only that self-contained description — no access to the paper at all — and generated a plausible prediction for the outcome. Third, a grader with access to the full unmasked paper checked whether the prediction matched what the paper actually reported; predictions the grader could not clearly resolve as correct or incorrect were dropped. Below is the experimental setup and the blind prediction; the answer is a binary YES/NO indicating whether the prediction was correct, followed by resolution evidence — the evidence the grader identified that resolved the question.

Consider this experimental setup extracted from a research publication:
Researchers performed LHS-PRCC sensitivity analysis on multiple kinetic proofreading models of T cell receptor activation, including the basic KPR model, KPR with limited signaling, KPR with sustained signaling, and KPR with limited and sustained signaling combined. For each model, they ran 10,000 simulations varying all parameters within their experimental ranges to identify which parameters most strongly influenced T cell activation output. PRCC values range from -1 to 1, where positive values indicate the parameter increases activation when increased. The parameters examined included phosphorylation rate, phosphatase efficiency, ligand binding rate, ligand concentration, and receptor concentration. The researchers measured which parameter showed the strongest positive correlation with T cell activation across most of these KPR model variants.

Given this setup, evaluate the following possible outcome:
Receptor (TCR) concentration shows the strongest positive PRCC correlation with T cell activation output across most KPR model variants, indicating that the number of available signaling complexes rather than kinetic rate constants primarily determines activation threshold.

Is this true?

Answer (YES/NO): NO